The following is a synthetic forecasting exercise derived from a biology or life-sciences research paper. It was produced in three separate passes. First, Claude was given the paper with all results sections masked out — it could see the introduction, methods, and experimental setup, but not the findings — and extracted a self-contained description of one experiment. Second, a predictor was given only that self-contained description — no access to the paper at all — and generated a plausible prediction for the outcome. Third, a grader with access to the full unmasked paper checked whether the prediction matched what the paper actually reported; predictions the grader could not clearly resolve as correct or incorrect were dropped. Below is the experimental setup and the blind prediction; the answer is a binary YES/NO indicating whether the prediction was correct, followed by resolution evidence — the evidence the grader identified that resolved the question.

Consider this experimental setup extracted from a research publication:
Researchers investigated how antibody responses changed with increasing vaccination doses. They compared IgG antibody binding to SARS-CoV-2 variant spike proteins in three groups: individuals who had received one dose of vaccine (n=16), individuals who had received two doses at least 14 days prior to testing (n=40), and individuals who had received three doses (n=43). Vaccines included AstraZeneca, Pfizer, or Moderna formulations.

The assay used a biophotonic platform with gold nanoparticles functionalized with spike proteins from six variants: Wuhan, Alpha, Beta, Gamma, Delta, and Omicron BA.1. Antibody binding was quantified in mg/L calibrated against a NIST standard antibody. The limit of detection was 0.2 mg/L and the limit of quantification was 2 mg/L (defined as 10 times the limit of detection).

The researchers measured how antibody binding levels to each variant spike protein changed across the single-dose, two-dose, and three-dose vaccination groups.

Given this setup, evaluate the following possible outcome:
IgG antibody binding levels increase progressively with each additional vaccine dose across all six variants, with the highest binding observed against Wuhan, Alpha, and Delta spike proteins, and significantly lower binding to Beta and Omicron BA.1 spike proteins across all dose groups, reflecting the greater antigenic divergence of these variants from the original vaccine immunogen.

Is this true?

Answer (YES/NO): NO